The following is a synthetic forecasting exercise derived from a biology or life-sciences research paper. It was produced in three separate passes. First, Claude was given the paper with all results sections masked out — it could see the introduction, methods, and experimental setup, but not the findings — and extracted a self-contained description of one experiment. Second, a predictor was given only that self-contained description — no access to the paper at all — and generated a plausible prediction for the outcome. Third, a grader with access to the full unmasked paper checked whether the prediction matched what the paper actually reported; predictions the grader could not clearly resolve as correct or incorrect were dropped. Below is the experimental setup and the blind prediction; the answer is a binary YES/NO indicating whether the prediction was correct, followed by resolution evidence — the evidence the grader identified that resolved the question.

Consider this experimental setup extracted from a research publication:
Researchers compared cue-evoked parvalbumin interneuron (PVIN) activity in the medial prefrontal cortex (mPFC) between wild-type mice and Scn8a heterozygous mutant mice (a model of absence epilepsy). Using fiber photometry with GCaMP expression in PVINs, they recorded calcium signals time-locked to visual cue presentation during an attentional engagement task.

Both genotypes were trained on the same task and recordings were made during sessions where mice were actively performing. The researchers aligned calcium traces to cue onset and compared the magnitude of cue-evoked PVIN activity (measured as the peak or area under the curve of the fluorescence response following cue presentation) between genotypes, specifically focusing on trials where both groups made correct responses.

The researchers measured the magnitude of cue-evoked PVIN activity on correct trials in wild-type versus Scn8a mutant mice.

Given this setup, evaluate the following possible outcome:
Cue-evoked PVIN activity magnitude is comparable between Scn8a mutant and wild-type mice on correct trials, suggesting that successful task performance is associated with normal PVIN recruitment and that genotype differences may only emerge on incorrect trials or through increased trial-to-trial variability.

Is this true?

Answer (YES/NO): NO